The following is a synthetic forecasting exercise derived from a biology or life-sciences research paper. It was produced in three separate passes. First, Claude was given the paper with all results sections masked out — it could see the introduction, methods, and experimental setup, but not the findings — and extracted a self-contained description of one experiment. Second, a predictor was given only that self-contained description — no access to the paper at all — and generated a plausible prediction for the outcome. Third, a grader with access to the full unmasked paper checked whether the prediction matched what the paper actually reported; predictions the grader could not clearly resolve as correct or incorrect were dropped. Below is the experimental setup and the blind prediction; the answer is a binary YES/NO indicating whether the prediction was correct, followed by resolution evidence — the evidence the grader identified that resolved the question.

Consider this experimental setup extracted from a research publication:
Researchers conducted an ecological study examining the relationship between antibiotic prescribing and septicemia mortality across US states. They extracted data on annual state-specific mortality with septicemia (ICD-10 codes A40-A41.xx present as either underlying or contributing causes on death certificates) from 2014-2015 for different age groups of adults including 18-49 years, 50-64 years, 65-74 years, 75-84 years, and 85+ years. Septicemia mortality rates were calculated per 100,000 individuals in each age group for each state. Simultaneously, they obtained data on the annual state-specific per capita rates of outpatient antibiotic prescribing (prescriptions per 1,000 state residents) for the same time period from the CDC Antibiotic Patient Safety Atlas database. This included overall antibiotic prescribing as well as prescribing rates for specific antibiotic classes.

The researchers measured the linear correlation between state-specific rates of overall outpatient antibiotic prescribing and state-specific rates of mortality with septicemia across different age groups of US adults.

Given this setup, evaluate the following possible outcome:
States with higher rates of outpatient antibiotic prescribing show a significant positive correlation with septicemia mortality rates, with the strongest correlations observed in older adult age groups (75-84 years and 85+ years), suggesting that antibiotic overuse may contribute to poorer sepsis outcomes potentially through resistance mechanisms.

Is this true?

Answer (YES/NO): NO